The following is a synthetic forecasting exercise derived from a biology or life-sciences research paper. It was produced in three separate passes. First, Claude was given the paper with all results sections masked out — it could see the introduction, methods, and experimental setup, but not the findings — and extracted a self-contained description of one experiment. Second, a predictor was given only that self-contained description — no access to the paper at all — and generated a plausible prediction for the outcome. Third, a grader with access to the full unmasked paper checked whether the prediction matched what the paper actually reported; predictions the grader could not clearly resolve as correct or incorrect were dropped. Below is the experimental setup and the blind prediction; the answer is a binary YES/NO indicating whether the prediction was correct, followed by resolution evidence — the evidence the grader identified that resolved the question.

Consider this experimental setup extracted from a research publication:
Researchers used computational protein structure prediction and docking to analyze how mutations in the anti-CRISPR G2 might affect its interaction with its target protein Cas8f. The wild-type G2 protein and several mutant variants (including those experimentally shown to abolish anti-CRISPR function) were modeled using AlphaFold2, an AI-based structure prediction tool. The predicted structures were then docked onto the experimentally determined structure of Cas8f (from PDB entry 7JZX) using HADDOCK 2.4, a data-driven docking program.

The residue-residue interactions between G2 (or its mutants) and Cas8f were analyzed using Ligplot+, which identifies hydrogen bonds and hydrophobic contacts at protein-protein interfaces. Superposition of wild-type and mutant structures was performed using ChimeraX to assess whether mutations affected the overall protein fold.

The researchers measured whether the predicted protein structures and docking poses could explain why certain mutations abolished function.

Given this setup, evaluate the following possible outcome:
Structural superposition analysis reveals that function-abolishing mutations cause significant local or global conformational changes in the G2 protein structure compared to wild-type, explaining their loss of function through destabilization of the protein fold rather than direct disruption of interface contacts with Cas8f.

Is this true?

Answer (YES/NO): NO